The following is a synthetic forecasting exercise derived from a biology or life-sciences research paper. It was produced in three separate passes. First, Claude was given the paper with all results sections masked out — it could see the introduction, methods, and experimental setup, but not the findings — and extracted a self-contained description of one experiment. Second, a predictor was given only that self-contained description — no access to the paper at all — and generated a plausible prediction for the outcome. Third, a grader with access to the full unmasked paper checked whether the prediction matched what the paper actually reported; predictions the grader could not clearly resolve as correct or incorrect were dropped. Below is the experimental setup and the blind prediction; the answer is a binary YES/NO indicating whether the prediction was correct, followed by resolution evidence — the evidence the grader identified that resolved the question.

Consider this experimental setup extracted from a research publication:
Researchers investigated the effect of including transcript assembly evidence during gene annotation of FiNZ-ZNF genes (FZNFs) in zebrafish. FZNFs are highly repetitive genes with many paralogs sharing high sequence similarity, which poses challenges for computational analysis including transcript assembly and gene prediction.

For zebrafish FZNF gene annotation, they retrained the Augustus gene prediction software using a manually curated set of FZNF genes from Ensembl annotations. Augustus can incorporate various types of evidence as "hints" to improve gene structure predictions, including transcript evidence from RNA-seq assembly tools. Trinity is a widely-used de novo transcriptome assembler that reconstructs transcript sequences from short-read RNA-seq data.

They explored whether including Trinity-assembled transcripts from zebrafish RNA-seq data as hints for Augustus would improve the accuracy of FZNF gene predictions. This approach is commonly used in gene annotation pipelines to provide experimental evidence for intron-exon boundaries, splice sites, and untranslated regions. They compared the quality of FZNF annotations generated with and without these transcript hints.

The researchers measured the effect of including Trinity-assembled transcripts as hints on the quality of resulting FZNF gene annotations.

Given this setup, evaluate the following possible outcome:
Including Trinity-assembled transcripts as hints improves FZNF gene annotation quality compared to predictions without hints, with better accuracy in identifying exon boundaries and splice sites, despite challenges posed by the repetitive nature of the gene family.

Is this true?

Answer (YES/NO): NO